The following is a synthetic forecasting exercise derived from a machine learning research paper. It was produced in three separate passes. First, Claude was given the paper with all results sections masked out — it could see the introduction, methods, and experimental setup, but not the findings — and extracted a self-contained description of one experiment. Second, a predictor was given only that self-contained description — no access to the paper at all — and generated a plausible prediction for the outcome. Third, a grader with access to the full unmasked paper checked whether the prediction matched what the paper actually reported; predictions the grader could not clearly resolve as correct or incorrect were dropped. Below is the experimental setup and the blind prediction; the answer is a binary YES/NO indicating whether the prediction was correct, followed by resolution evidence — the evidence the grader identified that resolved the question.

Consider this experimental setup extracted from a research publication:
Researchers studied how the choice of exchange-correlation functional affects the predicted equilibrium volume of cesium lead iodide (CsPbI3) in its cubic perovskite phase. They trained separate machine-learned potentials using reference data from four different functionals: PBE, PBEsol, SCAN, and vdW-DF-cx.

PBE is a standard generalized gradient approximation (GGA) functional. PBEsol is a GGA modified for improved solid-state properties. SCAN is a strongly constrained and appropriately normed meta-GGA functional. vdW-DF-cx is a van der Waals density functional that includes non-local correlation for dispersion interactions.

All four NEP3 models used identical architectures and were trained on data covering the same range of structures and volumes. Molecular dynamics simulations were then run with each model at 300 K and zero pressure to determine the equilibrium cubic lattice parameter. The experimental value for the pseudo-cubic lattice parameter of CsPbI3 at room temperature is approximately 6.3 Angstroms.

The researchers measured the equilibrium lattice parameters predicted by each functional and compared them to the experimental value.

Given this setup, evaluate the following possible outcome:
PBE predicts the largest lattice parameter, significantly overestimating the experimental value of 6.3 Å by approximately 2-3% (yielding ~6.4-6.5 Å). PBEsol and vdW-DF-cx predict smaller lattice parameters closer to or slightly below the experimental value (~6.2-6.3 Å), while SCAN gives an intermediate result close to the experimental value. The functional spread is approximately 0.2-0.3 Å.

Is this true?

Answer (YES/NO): NO